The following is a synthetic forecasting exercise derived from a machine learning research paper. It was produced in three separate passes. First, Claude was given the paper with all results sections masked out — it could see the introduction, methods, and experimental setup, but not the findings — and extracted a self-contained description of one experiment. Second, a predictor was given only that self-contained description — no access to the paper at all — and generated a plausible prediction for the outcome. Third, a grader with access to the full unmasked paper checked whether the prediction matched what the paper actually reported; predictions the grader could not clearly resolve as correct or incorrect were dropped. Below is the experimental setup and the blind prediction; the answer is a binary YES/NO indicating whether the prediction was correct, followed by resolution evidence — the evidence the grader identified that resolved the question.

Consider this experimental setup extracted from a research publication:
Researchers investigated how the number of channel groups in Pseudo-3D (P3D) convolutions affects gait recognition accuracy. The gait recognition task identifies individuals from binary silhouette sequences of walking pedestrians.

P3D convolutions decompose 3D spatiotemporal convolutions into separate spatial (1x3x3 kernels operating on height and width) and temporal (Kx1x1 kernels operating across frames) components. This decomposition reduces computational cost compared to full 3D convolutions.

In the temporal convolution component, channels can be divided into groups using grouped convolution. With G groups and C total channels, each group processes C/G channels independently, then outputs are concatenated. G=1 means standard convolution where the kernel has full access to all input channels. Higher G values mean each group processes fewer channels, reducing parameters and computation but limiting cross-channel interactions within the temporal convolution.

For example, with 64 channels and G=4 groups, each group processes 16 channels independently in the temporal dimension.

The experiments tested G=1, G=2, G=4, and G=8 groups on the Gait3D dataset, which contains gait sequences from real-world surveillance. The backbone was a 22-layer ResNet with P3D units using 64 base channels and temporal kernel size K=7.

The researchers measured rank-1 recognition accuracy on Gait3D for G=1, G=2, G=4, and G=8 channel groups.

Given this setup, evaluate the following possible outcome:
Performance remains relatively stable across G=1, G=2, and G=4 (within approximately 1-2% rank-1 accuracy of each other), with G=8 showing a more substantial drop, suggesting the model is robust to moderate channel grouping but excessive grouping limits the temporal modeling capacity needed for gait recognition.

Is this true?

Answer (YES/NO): NO